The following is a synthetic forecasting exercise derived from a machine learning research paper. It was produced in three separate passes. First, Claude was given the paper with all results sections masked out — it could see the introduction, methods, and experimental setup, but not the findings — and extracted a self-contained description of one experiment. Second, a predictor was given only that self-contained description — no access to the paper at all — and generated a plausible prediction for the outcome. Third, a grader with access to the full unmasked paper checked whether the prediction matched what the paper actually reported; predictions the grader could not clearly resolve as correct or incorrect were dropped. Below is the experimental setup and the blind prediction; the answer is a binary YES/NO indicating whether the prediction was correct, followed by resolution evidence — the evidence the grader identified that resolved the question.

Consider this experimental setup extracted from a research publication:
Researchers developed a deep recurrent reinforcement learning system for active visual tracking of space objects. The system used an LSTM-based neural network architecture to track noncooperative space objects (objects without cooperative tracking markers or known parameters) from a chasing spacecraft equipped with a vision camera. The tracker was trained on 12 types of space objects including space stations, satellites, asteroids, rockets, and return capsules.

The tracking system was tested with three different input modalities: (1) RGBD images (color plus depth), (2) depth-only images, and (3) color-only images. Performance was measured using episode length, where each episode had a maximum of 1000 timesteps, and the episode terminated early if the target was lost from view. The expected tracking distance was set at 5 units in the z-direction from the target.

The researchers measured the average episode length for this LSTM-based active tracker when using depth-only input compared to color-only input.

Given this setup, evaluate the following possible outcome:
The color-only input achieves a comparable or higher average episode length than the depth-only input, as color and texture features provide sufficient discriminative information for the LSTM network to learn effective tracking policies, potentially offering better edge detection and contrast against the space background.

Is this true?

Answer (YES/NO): NO